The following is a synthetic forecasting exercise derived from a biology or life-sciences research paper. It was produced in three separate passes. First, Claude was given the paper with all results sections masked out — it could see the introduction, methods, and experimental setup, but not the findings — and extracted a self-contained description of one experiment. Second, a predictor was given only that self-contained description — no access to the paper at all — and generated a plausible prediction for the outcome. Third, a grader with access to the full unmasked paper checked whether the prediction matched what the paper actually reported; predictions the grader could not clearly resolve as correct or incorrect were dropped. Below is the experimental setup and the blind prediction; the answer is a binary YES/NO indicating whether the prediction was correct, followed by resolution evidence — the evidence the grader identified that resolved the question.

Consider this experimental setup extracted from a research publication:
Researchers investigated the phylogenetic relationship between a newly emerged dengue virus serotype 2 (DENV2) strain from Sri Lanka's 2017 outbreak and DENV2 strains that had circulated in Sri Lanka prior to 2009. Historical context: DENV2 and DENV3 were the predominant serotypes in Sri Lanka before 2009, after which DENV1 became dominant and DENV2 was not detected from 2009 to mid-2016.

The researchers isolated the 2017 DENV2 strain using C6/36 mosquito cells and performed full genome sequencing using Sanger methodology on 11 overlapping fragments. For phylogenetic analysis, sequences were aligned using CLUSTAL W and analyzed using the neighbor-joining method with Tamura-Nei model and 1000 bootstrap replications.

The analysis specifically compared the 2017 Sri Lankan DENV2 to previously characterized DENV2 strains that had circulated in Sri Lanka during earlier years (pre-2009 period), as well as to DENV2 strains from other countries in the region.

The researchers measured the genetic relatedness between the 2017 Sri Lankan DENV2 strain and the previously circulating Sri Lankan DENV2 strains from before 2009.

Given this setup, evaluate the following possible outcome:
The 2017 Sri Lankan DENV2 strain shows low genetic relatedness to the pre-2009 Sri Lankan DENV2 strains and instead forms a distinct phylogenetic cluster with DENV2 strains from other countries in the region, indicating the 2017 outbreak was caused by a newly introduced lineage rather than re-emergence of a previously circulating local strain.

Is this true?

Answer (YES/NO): YES